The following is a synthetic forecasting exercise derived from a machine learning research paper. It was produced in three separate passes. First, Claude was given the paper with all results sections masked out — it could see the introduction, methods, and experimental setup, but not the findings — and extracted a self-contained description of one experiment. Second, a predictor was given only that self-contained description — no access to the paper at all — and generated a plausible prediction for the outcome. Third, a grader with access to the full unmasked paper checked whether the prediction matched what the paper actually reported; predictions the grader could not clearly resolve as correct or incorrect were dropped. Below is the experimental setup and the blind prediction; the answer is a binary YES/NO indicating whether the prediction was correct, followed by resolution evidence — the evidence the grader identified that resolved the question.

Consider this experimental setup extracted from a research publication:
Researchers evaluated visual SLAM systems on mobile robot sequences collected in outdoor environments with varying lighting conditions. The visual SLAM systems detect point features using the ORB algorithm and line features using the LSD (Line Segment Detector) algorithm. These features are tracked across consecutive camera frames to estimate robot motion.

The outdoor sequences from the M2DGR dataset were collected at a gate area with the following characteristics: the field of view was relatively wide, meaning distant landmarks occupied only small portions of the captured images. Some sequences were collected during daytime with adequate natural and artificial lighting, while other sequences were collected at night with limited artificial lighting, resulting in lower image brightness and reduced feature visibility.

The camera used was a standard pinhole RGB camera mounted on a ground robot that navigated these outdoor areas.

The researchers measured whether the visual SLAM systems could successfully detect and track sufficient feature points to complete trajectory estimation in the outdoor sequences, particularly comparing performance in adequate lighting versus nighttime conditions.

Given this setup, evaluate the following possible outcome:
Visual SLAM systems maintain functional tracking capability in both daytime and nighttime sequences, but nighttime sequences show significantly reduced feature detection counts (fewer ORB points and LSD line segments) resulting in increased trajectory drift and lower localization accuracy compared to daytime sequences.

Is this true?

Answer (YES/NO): NO